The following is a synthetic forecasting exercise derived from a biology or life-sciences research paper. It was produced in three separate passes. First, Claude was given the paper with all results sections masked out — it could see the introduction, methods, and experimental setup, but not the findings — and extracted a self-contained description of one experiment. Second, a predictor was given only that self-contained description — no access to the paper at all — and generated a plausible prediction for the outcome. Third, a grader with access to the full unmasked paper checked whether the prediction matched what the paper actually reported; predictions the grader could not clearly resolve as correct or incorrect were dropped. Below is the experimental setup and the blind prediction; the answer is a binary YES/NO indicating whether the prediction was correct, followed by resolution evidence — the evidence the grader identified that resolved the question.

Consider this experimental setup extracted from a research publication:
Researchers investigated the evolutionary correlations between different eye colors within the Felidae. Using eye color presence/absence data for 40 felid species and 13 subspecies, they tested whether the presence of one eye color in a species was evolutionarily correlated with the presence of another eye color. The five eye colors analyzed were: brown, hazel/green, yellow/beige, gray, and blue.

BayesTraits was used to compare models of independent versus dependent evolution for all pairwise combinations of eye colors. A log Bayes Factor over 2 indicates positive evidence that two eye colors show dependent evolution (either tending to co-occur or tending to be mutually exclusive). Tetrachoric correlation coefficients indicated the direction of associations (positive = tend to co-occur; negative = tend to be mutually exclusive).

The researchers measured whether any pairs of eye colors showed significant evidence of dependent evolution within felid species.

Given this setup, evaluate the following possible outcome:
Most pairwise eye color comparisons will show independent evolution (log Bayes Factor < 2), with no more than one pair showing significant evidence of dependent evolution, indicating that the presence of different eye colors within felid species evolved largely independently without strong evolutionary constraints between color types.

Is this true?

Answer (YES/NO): NO